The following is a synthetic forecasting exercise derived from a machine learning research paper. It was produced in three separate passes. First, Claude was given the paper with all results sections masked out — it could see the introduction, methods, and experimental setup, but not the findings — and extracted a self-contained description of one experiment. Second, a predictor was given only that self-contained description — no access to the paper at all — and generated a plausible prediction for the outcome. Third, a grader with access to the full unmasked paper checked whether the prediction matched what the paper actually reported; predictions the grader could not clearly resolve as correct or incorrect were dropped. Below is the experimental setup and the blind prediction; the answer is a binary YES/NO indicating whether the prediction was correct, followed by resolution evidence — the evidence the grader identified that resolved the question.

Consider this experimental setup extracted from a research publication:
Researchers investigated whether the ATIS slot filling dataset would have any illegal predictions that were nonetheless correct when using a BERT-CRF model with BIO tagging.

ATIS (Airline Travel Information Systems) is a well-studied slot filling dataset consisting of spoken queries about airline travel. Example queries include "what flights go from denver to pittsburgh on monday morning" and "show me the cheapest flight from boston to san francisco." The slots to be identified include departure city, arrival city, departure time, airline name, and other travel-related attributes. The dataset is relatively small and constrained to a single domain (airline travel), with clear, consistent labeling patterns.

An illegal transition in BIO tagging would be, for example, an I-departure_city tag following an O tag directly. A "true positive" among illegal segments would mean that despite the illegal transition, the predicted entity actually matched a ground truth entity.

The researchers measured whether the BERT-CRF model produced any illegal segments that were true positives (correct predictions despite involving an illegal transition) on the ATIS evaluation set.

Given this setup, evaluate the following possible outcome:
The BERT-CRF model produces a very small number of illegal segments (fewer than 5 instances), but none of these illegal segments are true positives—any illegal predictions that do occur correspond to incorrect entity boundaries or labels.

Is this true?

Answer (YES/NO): NO